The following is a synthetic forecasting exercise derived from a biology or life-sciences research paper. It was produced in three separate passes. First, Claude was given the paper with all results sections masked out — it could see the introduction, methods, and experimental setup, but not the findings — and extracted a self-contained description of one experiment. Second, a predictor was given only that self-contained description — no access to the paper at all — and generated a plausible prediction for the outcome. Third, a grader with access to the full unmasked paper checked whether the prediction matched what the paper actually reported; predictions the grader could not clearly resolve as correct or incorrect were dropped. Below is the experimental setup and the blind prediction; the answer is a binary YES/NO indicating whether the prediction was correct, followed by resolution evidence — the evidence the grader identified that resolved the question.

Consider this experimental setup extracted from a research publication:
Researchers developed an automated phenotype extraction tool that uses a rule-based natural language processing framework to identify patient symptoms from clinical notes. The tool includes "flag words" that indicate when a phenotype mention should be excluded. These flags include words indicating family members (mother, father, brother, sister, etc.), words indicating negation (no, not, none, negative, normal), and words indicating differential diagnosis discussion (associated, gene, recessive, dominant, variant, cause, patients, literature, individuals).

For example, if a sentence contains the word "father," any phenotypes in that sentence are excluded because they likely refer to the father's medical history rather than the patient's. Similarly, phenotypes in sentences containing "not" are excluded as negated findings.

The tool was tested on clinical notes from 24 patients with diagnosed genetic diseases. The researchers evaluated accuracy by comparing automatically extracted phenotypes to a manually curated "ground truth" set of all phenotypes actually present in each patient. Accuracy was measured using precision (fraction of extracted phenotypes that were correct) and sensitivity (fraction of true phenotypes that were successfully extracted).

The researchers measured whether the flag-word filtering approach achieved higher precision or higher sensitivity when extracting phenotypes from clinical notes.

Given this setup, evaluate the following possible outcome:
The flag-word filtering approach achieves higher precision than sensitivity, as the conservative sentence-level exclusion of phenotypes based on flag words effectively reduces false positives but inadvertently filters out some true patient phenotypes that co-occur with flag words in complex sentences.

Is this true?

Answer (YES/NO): NO